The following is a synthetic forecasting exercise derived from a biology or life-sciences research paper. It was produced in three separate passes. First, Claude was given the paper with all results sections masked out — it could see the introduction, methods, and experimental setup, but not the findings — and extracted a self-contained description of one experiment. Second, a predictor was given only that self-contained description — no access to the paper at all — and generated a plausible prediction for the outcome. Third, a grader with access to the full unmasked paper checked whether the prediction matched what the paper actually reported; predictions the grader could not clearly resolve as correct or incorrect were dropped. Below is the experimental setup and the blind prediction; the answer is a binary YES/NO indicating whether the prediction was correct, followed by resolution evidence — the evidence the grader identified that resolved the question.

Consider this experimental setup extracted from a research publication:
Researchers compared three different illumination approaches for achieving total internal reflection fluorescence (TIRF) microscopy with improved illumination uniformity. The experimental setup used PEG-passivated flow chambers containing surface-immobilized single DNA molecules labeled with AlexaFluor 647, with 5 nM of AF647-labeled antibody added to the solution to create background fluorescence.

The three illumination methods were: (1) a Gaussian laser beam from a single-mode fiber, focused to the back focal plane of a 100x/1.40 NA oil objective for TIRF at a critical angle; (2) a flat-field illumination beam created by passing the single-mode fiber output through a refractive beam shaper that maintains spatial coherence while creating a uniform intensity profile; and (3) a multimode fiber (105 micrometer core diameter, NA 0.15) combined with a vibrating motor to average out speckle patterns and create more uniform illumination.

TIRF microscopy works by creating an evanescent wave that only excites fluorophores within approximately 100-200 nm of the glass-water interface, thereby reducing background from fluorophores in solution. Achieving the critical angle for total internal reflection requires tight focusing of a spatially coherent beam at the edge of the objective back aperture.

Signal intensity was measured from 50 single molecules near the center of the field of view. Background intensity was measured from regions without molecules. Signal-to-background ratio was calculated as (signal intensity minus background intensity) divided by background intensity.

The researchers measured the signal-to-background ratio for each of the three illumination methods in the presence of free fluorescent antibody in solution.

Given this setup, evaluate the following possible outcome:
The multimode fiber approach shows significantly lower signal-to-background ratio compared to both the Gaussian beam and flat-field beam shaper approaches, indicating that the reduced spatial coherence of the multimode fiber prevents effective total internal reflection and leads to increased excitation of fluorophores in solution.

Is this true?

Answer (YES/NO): NO